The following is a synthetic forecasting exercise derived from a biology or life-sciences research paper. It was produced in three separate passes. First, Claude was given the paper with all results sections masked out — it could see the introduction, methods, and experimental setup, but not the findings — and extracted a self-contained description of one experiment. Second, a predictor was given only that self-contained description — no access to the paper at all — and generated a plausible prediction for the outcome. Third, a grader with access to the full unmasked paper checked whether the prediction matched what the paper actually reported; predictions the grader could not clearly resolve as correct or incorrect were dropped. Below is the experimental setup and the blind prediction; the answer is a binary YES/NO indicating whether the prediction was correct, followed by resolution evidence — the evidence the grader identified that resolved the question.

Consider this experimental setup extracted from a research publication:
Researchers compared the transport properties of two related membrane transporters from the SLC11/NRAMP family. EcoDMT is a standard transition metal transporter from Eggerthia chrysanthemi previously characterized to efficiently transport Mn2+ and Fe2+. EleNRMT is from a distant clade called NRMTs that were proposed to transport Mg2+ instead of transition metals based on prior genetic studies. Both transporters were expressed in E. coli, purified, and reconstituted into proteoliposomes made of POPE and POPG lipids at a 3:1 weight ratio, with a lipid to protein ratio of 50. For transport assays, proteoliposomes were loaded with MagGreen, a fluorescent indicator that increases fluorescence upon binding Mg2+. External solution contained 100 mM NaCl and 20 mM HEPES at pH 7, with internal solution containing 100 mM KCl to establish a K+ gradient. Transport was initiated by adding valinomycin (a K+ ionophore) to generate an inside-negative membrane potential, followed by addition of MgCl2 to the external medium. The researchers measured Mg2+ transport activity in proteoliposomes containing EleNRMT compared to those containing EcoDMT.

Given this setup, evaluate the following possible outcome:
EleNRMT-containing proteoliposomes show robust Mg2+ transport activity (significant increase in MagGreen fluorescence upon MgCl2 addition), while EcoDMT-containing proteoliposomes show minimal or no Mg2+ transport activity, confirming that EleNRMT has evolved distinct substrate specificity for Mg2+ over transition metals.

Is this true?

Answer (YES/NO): YES